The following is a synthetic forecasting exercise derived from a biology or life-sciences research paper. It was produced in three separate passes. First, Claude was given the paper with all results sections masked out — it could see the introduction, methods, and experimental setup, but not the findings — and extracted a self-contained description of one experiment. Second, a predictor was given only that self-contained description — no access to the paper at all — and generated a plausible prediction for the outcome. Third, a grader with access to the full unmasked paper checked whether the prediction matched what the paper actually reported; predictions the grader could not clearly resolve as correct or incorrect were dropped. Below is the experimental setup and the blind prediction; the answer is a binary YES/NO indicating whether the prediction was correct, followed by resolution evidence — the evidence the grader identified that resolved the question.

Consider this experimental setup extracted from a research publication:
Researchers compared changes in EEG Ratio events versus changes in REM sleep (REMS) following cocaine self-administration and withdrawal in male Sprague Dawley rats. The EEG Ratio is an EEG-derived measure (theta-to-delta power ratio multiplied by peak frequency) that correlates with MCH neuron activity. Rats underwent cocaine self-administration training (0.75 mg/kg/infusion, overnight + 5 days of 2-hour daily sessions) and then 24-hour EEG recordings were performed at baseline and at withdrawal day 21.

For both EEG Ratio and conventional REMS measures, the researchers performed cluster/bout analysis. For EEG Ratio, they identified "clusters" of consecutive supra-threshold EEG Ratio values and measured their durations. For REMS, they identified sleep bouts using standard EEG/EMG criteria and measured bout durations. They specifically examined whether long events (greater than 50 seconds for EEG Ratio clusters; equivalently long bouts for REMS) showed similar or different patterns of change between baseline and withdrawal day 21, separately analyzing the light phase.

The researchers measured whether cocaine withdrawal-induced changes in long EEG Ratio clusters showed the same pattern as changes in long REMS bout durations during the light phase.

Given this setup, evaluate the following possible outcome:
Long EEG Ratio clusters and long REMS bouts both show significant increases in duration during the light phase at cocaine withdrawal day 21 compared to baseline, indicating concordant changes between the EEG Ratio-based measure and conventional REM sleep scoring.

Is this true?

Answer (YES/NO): NO